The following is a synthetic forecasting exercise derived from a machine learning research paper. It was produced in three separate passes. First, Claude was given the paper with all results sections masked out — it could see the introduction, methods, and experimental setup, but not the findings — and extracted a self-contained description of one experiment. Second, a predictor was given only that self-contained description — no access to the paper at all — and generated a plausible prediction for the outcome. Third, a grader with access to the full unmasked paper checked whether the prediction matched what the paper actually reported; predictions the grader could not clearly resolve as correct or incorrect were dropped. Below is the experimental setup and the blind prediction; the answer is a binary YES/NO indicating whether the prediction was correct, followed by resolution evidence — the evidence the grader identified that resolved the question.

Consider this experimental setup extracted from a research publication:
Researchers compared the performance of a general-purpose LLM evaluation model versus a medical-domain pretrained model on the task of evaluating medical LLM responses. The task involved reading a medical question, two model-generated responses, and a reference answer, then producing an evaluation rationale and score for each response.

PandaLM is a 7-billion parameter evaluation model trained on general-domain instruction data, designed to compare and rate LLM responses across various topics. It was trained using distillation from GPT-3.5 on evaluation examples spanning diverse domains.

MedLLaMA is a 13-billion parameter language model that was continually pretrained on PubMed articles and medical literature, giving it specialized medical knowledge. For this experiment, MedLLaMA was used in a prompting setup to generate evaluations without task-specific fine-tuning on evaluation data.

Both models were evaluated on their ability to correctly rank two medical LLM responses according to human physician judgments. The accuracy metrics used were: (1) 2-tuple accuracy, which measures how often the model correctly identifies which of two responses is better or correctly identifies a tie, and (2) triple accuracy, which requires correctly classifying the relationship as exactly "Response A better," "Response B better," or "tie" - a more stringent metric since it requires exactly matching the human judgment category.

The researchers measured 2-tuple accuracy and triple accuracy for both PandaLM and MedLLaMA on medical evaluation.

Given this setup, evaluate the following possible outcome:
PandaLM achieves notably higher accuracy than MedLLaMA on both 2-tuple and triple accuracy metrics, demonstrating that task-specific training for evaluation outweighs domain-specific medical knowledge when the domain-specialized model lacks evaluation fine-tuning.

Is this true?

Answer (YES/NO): YES